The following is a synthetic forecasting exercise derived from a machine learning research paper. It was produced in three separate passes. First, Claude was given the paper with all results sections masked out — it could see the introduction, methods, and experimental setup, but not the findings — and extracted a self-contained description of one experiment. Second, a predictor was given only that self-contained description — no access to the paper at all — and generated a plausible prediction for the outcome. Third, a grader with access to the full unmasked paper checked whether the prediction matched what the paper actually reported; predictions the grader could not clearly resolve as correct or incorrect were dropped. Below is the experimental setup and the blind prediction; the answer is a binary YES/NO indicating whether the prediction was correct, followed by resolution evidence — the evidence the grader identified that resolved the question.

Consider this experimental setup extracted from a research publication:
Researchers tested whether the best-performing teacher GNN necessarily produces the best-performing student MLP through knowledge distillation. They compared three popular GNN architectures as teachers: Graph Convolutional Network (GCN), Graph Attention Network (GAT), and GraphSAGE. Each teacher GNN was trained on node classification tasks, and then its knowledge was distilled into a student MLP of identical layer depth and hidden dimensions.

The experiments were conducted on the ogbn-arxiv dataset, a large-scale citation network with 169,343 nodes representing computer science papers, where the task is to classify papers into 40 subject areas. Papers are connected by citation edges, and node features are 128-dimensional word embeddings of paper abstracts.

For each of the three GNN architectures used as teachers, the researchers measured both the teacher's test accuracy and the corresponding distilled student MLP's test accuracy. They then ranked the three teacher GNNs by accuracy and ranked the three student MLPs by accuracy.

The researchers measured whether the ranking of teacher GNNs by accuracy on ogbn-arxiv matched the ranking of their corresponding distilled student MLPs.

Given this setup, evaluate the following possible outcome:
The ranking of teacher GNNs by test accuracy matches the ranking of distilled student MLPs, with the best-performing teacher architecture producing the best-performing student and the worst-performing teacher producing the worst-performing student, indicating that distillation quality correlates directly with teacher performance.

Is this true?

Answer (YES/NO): NO